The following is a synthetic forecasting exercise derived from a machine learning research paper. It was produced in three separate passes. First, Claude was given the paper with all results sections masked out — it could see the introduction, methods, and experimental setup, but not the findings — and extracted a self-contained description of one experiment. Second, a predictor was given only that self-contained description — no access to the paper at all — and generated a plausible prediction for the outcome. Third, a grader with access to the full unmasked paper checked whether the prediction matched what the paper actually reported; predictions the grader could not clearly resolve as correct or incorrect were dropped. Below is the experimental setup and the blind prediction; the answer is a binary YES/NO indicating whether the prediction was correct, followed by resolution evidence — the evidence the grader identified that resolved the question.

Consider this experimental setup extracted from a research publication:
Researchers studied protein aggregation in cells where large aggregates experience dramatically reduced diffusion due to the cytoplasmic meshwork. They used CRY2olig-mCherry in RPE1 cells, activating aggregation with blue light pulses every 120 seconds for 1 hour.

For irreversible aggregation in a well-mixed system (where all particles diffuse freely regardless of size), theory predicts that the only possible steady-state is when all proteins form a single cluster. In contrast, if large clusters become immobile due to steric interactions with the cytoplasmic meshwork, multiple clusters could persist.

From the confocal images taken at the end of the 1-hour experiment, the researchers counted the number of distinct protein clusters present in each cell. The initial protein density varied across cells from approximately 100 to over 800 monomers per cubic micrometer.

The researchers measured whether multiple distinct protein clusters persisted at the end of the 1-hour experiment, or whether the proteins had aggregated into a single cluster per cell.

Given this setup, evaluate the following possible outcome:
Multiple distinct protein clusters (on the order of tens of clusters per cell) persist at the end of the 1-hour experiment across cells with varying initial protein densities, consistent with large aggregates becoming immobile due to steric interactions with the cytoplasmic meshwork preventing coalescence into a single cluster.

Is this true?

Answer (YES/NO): YES